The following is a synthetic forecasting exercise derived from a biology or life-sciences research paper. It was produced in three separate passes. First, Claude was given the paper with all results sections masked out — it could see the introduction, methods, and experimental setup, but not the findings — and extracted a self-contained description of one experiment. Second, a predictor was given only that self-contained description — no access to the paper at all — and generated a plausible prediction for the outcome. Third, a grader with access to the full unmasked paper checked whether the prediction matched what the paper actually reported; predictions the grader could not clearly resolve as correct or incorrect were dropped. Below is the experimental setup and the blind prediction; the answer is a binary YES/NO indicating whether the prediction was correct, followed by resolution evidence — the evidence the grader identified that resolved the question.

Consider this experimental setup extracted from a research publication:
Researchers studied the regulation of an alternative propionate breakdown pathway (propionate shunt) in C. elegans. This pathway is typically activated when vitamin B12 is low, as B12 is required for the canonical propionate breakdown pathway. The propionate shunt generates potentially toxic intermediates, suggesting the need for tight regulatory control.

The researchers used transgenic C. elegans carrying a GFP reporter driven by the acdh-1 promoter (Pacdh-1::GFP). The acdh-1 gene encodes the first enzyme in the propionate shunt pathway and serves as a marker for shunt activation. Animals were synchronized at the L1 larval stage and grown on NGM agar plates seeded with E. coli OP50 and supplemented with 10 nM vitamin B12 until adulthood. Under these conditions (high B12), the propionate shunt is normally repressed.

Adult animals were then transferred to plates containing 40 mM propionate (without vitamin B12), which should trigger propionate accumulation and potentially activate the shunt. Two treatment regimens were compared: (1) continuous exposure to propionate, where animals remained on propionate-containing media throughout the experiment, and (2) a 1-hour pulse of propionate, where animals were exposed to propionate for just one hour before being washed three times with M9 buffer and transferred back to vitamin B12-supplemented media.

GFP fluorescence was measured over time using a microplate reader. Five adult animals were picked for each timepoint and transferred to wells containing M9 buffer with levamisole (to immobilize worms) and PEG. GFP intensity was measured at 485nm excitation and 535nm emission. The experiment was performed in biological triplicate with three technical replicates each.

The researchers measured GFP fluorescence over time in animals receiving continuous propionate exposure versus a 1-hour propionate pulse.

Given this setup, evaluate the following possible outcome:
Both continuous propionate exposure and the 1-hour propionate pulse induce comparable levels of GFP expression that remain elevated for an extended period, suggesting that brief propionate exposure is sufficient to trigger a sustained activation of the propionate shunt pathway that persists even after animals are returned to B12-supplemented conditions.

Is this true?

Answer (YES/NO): NO